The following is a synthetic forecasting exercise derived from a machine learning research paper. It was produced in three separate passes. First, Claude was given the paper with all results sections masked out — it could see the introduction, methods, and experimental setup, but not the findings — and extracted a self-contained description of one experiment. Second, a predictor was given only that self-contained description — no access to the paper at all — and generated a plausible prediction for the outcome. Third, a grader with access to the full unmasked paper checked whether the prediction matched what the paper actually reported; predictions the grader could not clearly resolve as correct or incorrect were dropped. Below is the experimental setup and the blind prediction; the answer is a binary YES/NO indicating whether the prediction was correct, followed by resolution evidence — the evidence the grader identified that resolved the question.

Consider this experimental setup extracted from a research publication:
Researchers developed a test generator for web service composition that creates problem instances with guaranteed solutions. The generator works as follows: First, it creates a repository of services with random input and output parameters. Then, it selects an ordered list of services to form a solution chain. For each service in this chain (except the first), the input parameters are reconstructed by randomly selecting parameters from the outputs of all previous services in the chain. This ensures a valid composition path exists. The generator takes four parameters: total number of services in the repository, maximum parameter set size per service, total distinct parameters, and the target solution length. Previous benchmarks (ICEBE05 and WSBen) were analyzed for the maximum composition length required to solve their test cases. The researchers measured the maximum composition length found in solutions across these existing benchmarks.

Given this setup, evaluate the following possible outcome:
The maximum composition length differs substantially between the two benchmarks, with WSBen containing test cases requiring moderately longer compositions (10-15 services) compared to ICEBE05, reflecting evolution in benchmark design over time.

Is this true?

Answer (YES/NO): NO